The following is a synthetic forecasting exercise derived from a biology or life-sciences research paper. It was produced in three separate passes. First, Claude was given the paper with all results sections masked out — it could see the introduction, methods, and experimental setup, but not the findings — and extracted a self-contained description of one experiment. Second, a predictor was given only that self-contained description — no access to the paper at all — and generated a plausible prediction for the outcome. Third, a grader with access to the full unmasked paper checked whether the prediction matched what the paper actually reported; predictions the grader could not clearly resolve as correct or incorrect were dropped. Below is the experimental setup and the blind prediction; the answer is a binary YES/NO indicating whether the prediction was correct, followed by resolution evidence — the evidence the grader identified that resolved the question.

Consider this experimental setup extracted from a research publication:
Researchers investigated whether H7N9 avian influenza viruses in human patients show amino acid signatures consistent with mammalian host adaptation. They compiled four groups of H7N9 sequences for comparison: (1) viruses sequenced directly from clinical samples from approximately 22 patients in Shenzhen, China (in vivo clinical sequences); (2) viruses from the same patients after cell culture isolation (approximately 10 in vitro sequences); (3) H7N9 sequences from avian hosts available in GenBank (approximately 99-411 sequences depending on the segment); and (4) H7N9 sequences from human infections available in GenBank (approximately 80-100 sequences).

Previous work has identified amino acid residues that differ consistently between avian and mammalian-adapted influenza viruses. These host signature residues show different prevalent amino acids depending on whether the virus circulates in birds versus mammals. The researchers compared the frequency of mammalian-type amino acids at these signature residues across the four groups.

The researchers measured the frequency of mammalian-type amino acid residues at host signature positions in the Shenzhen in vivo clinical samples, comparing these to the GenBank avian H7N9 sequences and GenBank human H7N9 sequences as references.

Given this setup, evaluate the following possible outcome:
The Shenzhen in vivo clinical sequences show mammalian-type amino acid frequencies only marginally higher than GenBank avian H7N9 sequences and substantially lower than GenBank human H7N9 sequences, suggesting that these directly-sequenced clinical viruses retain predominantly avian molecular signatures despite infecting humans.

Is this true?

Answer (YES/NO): NO